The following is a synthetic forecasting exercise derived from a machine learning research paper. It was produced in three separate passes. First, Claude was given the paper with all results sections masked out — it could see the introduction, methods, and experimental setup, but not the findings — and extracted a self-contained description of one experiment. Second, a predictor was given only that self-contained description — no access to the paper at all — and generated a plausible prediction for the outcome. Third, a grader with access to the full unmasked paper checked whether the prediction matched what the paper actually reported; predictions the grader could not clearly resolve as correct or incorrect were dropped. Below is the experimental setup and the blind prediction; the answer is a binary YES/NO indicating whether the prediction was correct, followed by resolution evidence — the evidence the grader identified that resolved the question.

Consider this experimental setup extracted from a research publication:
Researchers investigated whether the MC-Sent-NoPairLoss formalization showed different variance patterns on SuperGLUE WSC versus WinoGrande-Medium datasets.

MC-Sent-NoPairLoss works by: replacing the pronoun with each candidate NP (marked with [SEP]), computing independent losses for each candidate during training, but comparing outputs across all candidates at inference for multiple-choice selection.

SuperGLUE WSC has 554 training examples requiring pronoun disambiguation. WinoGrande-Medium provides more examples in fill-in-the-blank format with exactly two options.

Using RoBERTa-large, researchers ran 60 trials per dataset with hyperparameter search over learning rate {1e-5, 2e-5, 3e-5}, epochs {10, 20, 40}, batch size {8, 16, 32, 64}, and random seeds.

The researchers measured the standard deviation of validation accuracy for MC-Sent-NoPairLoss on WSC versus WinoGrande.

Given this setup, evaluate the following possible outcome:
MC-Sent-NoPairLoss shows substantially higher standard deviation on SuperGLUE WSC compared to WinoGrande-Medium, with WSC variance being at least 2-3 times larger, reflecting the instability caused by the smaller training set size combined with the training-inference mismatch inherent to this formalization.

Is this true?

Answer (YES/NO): YES